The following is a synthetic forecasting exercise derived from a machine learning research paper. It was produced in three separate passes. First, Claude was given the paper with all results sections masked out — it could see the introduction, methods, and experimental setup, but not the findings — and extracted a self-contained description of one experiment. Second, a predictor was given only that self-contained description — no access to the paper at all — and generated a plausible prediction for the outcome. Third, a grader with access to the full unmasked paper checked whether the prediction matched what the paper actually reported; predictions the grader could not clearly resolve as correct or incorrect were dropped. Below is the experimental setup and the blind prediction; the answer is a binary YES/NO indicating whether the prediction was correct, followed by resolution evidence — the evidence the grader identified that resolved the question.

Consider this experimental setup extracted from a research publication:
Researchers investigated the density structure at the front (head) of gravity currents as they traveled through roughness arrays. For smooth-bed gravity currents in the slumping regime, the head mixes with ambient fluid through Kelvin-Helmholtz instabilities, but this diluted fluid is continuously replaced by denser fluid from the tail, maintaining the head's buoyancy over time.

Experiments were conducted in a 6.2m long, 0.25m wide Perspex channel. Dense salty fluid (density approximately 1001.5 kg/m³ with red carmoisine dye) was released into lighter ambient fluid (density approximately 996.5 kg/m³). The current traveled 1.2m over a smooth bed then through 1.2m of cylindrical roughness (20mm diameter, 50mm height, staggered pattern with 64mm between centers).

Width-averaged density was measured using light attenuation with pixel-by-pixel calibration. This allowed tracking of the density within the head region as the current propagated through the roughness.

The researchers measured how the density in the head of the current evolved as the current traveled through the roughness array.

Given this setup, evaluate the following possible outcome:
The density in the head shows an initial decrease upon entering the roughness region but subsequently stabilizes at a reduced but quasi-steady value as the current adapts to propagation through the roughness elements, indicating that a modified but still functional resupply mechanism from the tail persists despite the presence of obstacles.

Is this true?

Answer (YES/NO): NO